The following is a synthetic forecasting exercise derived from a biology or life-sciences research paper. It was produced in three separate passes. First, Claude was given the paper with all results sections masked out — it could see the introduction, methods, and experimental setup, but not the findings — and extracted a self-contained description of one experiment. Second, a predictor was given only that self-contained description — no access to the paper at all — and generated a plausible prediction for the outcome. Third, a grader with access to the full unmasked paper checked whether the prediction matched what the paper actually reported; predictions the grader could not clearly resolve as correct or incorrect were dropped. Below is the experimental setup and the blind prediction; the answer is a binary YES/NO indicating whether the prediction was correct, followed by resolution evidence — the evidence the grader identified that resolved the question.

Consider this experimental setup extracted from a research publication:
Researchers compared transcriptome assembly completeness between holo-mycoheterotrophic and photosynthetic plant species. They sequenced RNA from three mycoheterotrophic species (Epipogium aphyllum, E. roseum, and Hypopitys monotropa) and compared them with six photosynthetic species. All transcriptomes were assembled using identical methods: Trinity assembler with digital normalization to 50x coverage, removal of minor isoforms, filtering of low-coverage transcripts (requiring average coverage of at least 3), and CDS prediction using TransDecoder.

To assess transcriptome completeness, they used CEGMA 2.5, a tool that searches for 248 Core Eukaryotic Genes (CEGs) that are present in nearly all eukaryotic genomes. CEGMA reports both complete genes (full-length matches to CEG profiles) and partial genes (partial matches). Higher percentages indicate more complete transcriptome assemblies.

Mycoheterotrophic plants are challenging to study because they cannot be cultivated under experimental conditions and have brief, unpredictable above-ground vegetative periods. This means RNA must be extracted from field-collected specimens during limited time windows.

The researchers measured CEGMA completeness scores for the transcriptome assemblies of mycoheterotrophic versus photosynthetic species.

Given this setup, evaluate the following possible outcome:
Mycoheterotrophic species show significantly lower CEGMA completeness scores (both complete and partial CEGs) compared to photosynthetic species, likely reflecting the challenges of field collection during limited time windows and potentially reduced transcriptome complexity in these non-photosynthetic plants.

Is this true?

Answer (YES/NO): NO